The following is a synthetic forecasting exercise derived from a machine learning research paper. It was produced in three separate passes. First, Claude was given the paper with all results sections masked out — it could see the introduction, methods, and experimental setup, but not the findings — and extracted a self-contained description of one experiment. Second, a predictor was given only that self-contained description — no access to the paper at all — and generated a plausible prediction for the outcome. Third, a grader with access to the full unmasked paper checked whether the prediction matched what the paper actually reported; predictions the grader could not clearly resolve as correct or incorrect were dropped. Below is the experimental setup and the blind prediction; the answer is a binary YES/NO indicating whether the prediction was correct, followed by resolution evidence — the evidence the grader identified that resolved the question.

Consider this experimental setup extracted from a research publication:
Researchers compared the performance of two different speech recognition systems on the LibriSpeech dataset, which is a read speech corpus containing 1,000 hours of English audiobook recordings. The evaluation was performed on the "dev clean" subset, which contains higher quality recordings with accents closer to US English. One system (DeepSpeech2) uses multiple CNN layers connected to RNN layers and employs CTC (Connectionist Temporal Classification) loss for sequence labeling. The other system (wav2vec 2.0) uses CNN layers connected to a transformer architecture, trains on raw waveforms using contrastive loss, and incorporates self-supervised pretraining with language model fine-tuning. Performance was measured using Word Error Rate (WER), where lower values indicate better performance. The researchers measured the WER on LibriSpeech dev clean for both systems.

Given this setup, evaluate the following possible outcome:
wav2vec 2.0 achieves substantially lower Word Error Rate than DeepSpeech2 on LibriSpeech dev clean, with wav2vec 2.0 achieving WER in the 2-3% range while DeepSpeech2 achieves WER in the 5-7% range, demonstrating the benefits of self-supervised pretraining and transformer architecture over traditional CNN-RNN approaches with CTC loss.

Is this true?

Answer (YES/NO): YES